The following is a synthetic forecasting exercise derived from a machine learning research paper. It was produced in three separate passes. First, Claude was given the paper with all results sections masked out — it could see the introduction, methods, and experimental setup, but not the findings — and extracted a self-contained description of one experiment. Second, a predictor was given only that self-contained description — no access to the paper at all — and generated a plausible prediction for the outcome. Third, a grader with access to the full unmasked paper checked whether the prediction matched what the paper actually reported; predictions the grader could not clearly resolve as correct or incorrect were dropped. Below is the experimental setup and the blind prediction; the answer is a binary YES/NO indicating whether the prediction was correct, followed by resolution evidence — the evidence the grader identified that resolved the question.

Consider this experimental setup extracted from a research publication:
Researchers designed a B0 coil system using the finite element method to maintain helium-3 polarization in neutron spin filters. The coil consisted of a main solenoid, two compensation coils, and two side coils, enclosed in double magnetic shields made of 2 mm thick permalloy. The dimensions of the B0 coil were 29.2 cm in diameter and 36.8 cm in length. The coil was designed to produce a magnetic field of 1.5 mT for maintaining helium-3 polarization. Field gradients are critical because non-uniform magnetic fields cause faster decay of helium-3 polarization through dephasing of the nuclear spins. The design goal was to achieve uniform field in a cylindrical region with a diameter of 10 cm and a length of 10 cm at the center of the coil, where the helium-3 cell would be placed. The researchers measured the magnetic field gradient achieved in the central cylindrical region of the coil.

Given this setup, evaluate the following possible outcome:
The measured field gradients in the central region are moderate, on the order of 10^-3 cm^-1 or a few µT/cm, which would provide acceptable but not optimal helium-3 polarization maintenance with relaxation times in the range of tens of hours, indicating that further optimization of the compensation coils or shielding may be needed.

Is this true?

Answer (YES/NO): NO